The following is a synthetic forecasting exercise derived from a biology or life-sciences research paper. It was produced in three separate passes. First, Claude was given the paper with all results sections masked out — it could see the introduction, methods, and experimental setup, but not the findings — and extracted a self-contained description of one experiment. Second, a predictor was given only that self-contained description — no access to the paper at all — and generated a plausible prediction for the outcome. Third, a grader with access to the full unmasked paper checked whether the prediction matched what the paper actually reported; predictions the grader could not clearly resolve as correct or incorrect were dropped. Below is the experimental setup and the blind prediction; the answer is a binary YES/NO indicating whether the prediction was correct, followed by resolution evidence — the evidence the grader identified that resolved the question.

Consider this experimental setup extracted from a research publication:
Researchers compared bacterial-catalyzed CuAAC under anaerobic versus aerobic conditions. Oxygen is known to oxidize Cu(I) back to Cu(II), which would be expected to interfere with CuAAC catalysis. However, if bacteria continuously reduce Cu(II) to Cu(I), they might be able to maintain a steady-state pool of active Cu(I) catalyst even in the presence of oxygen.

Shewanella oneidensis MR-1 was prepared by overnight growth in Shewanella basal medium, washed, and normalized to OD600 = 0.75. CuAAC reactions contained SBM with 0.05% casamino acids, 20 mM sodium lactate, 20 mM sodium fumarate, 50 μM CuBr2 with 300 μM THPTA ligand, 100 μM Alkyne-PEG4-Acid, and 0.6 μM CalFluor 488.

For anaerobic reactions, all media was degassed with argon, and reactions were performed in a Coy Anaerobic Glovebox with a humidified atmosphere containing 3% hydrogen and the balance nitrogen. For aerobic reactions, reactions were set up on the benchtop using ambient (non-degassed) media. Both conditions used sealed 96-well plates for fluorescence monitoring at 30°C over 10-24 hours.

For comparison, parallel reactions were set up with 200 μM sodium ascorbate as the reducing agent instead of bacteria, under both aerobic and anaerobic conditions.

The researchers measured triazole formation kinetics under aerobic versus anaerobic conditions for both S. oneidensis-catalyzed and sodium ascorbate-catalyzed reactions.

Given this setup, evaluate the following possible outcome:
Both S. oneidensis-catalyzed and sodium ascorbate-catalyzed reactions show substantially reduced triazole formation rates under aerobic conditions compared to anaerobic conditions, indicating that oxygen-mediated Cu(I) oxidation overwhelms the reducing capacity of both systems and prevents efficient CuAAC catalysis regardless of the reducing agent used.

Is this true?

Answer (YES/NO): NO